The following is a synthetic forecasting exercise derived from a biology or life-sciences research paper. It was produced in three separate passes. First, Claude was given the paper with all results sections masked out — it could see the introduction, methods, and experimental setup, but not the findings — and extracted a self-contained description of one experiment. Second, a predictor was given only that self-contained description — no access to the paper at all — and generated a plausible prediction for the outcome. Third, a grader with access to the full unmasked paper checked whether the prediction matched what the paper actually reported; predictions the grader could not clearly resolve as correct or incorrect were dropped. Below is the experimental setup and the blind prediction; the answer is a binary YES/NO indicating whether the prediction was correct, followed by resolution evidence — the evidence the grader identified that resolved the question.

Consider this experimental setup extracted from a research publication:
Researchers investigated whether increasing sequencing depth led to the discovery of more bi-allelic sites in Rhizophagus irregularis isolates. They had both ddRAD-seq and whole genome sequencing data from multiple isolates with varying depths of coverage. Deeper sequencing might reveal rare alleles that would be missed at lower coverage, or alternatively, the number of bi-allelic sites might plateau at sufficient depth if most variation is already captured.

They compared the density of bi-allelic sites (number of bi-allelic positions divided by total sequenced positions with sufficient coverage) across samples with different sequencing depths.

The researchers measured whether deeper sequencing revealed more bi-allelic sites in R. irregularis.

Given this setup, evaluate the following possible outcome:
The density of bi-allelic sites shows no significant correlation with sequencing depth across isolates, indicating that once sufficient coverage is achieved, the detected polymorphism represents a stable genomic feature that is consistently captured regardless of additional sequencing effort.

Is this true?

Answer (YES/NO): NO